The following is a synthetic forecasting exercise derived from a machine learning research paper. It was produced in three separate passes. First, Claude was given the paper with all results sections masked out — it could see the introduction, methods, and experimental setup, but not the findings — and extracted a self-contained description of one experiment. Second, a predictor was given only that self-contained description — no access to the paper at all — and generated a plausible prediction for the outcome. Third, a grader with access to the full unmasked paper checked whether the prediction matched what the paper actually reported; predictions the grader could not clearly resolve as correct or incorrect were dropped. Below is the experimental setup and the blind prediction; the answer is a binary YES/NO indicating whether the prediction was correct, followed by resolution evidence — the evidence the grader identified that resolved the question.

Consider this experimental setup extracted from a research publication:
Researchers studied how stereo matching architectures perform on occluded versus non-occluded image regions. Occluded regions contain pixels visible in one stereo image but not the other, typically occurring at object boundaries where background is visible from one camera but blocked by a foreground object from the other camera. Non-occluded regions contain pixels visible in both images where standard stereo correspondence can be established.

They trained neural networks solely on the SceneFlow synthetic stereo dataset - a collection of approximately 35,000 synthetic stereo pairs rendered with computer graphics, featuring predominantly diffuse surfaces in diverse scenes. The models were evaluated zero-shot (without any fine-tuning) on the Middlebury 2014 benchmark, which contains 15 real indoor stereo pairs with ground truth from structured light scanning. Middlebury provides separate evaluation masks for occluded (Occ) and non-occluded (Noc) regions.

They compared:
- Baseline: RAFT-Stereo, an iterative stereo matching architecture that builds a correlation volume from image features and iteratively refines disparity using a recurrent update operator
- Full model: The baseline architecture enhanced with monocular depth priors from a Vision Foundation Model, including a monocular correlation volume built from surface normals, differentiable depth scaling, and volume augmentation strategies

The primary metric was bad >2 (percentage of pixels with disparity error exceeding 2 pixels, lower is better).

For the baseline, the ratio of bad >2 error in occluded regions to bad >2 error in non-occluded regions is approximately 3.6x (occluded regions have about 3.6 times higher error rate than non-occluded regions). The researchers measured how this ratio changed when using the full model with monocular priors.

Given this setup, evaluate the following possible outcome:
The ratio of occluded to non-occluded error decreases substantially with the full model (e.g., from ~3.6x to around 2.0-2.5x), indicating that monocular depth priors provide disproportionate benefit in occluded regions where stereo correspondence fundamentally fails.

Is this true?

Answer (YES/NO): NO